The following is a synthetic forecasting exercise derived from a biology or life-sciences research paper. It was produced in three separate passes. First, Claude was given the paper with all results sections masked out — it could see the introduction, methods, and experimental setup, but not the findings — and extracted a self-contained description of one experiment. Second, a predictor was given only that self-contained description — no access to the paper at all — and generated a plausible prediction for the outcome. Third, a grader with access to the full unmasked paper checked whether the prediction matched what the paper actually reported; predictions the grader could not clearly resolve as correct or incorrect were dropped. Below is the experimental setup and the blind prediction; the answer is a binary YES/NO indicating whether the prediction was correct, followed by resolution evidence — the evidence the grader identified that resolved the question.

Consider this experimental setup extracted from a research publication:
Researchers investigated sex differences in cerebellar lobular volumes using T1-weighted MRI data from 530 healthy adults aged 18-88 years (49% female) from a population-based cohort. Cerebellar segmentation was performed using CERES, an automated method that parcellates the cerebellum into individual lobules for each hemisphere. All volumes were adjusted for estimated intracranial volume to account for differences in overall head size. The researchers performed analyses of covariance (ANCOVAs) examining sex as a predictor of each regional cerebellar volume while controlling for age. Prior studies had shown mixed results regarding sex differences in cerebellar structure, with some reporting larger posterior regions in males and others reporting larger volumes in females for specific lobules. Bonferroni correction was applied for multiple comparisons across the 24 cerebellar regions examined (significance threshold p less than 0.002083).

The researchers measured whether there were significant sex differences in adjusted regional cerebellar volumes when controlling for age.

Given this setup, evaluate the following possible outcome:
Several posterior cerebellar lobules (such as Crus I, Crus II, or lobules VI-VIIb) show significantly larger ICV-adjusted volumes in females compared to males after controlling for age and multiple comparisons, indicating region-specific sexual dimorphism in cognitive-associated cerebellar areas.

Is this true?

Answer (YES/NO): YES